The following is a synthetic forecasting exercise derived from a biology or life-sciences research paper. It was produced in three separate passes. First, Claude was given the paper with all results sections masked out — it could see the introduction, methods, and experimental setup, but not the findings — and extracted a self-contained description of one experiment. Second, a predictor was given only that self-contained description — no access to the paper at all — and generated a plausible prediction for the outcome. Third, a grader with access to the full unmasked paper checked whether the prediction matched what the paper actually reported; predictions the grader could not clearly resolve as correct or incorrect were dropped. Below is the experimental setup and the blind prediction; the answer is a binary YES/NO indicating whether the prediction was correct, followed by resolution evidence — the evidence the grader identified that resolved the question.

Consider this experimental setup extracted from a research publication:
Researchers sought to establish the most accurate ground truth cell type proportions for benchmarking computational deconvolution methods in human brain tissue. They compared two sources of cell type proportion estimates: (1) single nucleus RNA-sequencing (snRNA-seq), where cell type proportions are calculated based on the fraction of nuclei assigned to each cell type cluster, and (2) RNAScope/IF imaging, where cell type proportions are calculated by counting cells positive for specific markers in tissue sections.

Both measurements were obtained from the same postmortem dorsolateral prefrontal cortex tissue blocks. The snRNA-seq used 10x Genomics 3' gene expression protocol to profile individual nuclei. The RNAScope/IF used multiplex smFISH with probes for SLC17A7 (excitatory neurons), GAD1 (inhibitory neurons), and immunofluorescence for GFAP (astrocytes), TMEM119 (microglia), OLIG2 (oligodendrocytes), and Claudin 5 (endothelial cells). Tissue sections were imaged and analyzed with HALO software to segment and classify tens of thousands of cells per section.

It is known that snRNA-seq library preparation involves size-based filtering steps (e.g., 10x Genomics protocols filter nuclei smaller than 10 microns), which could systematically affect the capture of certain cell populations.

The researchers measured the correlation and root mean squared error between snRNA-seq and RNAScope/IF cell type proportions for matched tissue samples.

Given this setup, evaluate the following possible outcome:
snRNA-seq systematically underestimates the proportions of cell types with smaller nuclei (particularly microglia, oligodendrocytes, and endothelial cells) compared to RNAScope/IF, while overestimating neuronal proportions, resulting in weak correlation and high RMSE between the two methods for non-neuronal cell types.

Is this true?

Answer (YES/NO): NO